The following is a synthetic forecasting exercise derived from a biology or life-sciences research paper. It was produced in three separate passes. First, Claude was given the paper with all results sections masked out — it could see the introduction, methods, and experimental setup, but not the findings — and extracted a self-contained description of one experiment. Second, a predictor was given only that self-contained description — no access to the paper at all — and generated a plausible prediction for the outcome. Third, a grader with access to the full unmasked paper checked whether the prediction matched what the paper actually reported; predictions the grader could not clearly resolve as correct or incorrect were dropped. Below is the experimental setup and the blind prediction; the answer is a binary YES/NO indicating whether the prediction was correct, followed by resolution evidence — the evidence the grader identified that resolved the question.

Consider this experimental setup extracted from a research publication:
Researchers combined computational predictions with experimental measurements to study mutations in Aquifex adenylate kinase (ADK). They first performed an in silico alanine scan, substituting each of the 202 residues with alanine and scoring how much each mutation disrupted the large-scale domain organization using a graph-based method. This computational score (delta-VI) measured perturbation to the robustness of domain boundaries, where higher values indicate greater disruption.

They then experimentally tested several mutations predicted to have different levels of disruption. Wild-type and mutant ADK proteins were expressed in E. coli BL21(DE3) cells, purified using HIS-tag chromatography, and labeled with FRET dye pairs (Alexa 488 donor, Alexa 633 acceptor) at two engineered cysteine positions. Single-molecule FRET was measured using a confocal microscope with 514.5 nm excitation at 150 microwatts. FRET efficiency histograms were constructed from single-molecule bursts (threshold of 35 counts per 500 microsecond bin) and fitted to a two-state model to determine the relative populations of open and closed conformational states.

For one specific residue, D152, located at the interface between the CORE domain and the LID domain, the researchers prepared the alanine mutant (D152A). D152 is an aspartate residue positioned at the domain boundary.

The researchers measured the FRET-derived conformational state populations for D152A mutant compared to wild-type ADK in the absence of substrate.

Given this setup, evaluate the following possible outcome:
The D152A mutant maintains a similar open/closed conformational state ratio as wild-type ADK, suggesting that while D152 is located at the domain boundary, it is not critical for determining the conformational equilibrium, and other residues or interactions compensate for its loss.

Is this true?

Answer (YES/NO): NO